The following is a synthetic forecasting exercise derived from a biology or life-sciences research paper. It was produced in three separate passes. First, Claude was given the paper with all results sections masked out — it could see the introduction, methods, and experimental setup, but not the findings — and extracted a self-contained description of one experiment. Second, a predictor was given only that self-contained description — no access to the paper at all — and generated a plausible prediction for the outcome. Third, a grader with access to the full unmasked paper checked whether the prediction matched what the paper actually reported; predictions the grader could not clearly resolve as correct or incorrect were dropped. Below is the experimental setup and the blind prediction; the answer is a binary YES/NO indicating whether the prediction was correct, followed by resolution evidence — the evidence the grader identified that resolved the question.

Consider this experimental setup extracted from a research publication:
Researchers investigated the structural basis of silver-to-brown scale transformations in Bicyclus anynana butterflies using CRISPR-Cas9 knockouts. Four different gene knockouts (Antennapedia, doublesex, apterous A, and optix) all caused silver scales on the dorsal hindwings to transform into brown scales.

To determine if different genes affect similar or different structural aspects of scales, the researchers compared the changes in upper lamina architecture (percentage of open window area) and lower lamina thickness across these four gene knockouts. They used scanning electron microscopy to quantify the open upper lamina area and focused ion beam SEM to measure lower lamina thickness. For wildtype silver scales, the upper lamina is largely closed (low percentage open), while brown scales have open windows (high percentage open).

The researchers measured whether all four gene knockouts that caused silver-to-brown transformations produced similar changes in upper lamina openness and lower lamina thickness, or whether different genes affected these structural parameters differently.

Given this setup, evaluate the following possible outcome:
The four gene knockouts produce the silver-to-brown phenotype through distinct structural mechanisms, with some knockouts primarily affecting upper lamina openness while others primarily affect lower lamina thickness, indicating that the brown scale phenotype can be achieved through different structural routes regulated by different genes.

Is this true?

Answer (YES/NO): NO